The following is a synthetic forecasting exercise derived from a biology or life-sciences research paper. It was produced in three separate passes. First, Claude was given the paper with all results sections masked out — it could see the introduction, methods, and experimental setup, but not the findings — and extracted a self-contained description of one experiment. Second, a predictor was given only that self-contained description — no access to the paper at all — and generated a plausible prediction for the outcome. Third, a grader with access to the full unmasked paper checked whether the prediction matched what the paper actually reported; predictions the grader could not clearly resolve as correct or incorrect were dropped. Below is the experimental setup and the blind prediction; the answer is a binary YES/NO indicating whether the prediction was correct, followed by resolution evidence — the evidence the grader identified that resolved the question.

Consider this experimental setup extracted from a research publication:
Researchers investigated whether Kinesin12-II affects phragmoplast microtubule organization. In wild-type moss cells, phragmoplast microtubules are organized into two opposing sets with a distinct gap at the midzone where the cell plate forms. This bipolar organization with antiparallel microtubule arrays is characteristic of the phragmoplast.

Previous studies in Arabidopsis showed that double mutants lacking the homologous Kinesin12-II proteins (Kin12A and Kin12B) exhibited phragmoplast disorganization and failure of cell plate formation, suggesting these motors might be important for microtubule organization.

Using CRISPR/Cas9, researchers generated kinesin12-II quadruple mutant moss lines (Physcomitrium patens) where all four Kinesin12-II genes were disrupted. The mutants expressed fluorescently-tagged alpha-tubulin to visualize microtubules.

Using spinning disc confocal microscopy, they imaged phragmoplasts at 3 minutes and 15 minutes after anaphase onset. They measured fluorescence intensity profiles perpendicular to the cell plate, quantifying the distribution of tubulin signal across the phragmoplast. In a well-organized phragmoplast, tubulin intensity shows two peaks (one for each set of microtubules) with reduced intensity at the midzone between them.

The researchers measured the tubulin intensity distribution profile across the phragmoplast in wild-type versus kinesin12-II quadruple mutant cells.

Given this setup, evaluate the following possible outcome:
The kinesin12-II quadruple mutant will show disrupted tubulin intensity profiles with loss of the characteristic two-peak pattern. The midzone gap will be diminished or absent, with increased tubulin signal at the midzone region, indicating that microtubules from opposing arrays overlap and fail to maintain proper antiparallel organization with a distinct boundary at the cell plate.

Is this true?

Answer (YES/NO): NO